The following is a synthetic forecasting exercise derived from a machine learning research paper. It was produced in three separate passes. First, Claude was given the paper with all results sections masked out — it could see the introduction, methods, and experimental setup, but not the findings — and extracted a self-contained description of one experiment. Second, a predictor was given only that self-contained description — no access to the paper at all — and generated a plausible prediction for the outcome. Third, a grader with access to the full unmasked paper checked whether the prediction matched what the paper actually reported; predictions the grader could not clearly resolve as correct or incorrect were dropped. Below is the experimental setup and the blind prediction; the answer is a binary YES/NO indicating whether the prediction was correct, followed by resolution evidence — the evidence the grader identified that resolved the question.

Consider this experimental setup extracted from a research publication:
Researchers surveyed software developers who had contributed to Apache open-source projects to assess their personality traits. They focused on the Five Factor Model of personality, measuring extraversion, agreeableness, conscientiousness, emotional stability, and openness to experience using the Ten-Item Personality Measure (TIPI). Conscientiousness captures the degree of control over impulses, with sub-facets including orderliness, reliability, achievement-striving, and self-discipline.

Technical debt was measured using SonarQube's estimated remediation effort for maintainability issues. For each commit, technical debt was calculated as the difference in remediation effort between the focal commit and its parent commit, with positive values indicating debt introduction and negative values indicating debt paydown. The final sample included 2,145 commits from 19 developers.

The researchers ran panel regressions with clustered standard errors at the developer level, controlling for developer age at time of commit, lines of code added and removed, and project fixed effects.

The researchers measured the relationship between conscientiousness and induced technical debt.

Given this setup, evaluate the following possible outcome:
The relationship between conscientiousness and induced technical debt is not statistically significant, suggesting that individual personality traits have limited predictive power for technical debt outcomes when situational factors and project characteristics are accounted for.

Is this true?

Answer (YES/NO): NO